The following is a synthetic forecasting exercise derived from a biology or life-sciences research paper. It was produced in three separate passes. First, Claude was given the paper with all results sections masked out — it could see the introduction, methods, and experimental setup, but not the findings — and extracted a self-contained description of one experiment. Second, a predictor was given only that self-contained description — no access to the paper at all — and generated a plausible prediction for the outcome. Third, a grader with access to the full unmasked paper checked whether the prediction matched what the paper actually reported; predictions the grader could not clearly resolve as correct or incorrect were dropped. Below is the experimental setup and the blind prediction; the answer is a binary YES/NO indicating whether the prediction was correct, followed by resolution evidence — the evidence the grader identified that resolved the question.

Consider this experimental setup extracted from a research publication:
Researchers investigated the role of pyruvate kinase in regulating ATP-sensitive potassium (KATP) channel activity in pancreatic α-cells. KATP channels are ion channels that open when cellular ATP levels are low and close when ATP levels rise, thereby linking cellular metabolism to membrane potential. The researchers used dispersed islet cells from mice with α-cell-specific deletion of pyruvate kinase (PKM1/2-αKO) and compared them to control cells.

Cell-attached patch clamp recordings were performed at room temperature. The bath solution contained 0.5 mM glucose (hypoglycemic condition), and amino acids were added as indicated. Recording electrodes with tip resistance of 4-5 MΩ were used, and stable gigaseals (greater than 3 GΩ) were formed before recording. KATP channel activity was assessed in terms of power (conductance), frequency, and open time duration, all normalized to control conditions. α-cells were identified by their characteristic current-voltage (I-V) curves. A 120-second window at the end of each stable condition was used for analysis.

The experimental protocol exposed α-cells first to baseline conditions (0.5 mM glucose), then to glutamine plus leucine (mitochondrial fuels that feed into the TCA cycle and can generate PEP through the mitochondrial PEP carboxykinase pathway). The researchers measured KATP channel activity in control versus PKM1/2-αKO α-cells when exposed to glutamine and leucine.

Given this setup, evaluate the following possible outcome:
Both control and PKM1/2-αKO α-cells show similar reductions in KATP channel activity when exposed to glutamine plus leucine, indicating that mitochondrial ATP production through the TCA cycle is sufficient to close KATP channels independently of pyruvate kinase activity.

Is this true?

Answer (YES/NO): NO